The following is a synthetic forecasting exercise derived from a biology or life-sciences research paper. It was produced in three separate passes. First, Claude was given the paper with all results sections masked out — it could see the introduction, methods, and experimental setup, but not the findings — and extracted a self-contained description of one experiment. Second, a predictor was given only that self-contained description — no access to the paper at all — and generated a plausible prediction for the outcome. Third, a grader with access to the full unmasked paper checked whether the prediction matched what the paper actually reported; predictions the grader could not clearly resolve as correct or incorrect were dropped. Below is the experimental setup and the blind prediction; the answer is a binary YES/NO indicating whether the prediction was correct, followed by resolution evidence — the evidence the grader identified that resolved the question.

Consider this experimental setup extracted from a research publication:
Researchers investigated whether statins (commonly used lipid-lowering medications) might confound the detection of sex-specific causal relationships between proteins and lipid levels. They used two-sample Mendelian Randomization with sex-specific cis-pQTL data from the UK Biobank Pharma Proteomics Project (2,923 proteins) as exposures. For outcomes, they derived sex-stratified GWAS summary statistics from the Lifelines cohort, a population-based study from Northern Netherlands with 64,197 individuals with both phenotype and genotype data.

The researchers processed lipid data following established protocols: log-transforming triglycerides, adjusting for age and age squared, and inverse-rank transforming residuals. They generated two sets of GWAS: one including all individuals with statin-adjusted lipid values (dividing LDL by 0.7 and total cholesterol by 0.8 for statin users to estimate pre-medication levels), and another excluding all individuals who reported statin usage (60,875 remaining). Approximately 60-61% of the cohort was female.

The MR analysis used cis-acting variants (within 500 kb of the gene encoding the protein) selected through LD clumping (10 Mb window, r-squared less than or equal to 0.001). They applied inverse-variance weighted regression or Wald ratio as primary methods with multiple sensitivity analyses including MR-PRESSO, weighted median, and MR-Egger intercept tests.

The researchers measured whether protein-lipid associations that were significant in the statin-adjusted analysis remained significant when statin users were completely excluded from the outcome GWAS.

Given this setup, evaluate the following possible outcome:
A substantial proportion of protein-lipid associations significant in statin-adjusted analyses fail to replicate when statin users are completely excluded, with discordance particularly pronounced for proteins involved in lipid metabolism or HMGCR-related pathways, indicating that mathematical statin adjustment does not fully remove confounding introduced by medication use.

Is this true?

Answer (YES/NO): NO